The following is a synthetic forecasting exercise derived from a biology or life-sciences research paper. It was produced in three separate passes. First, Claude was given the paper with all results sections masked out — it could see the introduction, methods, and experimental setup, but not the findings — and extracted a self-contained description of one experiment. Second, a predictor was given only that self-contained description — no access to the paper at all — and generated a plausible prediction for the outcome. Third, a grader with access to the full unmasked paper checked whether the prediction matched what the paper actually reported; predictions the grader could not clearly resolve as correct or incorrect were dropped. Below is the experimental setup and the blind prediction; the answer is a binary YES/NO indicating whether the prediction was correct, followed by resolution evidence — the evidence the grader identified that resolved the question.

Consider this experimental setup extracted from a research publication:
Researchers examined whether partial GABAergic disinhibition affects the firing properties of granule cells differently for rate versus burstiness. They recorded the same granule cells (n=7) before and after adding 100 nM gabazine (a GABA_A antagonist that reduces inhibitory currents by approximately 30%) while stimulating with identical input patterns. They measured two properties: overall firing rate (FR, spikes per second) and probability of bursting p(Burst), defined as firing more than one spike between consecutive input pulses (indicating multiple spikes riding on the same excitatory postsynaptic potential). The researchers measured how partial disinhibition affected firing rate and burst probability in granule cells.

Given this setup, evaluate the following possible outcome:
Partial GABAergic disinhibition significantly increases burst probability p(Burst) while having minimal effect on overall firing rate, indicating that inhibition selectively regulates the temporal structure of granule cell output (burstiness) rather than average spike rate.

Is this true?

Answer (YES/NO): NO